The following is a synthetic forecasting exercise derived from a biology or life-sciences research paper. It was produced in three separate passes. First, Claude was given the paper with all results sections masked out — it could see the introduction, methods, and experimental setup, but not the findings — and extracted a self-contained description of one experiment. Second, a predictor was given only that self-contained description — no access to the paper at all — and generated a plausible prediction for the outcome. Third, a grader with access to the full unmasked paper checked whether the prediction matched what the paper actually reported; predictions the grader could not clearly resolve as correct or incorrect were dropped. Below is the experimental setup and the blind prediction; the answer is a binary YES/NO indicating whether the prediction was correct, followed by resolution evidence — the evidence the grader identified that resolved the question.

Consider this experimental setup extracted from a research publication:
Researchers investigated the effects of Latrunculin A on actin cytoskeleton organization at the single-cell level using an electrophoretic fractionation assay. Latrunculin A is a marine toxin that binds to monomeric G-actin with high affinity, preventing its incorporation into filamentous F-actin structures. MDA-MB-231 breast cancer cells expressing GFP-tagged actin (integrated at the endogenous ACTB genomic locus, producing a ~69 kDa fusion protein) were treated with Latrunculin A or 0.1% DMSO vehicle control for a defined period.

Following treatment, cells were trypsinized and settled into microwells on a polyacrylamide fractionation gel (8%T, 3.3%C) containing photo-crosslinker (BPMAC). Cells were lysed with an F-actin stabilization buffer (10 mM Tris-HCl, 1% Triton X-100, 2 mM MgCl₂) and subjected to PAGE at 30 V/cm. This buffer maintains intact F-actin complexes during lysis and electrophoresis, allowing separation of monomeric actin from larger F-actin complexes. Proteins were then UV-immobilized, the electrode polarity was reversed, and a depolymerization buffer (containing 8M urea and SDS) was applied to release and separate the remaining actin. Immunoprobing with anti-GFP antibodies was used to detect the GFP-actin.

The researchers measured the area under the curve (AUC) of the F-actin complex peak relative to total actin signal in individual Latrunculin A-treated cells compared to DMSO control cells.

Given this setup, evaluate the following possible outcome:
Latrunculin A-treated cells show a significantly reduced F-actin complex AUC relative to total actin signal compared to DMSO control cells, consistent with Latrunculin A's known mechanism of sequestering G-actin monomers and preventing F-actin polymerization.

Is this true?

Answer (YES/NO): YES